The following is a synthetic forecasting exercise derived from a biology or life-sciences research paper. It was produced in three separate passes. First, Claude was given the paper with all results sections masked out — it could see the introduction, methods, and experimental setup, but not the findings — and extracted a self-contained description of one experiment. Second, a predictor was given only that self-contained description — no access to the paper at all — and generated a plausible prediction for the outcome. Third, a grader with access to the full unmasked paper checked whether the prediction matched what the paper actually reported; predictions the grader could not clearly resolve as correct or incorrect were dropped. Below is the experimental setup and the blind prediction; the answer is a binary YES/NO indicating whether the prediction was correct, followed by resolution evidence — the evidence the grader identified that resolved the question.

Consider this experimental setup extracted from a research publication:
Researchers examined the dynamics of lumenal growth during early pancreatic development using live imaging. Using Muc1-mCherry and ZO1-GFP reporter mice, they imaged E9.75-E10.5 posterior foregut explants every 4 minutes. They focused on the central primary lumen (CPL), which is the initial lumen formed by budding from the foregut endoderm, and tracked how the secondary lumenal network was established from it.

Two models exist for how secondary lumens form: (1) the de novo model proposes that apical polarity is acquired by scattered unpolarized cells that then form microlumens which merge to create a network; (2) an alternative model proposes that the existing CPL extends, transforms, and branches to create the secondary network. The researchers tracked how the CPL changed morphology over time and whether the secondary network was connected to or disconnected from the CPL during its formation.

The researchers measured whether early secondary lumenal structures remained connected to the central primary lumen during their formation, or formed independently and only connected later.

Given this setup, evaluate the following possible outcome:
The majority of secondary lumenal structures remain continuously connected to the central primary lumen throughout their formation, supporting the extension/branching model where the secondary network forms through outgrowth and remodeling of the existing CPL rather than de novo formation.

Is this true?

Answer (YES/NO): NO